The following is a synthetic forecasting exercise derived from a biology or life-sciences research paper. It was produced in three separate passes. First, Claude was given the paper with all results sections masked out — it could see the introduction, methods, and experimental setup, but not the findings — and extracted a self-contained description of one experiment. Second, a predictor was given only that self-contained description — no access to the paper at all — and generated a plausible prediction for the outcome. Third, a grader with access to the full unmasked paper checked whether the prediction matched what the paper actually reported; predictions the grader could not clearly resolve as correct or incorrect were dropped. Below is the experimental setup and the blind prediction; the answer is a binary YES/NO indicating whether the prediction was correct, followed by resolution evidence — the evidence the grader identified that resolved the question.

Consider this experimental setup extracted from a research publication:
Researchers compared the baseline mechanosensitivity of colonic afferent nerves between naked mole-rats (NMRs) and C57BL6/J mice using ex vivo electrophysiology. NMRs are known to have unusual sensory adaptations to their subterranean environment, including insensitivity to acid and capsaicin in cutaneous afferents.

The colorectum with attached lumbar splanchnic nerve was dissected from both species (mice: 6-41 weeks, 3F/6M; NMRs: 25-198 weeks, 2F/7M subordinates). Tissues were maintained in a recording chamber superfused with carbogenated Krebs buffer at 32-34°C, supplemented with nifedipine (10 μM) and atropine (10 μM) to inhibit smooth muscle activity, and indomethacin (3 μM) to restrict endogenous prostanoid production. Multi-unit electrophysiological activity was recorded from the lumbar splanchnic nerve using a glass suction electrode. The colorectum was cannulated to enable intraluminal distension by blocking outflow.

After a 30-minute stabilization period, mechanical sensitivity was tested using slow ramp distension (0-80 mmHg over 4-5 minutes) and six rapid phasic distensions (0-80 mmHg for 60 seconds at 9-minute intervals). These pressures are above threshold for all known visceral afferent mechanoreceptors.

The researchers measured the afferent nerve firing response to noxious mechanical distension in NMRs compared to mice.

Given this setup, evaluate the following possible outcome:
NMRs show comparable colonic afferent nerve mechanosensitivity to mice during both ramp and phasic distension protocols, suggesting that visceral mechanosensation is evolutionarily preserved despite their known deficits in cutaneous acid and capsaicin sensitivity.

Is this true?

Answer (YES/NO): YES